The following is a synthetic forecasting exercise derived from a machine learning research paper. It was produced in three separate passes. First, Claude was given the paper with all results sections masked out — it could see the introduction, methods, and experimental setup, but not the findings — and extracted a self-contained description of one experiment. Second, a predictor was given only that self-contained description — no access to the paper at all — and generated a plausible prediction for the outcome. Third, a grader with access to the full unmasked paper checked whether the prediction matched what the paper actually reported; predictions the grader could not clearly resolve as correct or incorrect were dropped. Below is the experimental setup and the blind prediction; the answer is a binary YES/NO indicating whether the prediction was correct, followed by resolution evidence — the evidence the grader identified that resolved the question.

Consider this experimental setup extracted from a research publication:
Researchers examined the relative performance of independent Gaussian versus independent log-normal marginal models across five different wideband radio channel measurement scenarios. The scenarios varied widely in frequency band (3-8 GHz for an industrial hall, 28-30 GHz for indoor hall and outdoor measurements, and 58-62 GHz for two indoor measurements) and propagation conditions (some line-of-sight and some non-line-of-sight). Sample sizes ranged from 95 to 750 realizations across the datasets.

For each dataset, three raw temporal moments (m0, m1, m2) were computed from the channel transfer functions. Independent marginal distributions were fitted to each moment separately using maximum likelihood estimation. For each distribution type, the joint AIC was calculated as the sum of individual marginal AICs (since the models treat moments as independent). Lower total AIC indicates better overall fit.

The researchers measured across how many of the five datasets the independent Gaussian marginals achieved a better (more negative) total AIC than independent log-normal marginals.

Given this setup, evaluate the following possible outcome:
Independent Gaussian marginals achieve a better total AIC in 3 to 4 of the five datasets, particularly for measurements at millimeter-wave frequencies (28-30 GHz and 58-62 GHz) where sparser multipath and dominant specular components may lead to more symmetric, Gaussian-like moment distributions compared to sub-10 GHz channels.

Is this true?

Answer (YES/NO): NO